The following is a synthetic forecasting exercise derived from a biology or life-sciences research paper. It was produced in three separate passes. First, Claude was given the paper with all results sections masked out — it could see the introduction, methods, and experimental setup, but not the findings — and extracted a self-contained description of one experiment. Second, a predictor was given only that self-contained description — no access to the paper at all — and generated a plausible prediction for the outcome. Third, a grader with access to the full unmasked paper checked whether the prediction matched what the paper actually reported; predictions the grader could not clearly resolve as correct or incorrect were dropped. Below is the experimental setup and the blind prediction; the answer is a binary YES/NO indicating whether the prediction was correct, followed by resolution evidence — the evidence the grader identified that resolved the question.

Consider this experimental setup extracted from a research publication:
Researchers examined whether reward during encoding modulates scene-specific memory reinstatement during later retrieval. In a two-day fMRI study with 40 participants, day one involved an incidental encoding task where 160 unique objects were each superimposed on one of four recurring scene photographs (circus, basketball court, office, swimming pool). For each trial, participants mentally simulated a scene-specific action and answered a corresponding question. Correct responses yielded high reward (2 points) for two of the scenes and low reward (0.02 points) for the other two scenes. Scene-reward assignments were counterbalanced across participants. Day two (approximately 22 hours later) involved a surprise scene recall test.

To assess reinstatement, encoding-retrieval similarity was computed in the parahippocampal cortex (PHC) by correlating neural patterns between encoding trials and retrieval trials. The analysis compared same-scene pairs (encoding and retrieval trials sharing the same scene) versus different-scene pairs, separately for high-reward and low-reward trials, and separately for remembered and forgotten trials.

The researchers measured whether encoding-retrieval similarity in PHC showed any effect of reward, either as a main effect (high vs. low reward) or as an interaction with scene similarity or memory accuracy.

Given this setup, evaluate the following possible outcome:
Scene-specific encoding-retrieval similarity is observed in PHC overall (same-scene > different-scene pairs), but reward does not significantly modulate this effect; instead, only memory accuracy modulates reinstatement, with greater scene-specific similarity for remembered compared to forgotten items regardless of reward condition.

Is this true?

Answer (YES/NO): YES